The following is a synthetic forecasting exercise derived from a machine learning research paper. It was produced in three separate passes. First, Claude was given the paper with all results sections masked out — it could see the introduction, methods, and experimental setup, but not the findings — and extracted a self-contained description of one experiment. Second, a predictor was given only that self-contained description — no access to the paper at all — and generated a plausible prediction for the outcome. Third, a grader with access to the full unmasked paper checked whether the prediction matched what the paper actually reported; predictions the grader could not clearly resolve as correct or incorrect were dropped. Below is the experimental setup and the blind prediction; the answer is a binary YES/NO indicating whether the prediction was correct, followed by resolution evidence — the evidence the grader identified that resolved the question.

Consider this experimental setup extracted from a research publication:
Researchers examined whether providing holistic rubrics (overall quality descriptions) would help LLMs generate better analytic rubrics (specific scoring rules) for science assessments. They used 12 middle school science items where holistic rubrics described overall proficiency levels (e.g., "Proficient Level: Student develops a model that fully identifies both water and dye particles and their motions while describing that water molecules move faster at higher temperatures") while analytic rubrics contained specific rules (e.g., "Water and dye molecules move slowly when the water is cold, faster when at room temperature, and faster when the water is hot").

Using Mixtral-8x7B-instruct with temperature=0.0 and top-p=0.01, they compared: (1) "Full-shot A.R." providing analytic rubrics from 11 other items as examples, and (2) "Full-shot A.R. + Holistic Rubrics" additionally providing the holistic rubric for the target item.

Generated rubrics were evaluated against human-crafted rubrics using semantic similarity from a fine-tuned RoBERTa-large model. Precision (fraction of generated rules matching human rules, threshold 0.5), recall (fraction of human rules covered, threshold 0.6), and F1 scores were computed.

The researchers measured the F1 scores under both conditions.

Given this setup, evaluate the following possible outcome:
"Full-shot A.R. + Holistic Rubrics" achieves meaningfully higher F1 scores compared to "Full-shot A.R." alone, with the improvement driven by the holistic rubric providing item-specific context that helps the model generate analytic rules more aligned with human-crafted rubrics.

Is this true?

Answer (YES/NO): YES